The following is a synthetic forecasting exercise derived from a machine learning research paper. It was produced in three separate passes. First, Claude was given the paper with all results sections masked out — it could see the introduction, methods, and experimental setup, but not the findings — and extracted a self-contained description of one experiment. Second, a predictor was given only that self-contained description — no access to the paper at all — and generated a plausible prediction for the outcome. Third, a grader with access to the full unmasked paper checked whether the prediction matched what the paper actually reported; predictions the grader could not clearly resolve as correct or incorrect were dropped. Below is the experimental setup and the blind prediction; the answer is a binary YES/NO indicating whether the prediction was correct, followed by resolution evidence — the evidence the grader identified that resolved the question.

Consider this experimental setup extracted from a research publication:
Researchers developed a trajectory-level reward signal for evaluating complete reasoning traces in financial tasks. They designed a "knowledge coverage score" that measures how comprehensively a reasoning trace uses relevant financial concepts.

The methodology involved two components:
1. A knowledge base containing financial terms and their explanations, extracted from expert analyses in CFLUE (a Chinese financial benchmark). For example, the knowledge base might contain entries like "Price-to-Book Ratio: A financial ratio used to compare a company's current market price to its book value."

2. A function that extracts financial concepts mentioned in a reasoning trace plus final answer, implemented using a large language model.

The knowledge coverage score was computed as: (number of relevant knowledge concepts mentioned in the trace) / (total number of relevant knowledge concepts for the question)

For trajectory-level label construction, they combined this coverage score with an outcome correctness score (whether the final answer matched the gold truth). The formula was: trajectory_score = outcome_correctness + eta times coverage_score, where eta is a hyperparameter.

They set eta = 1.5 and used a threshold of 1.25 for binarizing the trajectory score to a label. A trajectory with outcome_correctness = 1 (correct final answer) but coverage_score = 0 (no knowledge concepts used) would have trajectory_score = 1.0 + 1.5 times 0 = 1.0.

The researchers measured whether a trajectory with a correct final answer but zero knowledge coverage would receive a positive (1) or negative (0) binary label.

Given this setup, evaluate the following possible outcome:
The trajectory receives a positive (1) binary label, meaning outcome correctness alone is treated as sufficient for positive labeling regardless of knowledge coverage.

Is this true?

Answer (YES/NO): NO